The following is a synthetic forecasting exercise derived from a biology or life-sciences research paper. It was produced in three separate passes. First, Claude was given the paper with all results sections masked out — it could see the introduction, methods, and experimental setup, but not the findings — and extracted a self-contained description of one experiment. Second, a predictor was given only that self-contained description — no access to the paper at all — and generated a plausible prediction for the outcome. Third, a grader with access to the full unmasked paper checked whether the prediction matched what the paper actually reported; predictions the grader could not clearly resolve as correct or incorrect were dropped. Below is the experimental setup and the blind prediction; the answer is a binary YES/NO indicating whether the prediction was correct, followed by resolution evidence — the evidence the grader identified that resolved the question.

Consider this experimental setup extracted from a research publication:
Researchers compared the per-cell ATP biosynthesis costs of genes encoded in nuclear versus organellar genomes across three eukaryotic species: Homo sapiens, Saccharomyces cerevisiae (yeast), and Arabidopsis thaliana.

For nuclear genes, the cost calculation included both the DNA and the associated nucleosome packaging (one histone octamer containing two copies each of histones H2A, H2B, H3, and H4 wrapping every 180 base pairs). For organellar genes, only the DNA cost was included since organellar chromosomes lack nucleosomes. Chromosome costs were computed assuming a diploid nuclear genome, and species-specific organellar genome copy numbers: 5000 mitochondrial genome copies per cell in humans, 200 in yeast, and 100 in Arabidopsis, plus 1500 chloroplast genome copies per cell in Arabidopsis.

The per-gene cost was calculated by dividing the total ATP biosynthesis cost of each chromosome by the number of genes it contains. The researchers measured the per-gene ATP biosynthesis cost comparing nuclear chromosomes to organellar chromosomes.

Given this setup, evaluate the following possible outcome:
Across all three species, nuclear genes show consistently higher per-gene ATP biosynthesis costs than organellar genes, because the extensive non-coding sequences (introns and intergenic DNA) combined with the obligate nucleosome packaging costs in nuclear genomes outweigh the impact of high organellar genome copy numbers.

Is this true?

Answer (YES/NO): NO